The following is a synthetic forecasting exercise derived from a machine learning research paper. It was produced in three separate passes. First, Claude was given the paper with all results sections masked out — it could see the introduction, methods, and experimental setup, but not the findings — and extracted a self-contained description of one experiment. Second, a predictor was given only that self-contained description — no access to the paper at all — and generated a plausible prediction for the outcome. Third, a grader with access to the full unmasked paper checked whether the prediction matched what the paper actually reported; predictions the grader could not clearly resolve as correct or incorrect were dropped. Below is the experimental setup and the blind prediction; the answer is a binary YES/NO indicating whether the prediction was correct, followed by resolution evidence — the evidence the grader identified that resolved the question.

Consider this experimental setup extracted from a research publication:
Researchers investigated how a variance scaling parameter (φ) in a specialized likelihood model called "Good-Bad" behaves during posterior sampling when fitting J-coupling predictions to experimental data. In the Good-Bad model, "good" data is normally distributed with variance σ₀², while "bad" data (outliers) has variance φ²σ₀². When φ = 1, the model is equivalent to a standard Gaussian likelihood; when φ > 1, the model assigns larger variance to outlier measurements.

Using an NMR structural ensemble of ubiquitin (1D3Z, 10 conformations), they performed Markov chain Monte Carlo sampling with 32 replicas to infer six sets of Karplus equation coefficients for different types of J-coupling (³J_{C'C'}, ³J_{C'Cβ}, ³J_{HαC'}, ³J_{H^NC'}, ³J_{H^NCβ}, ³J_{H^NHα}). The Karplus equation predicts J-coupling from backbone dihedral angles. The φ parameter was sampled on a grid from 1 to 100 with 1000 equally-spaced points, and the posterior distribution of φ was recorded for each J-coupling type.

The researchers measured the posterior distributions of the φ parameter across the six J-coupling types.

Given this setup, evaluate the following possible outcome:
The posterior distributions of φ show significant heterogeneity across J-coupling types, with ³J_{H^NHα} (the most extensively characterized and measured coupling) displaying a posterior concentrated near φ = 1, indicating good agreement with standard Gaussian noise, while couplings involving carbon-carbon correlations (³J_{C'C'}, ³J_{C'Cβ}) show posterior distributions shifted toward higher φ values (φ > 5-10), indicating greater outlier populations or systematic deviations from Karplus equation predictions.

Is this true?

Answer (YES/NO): NO